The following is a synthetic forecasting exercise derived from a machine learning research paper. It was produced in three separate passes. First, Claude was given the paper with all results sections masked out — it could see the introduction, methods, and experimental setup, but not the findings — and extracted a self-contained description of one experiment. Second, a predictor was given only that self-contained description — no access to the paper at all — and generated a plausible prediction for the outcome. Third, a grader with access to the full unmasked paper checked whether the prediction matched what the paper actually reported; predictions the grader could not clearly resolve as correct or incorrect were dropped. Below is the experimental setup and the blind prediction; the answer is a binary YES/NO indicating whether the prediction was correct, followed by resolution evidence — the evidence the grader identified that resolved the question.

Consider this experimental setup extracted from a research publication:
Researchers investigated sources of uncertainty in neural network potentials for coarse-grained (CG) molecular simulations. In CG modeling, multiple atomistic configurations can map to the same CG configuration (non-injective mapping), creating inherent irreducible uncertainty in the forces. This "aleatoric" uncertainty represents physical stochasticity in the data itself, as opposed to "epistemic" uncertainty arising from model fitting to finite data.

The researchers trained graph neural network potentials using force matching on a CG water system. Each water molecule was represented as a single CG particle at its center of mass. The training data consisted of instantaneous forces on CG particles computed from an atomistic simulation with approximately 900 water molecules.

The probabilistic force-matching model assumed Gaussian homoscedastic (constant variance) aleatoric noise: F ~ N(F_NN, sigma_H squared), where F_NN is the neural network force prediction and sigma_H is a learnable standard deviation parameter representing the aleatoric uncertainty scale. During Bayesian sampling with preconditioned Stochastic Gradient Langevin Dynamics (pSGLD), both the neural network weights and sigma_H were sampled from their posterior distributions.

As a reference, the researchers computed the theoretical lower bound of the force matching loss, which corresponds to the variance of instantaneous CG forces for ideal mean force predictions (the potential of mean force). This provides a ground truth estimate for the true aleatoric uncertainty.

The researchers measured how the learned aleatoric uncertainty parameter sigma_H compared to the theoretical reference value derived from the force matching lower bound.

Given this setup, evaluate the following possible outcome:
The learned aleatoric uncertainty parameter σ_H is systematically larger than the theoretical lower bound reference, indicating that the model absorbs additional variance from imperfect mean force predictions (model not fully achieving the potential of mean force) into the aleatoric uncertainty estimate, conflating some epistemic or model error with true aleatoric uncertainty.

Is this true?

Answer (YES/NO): NO